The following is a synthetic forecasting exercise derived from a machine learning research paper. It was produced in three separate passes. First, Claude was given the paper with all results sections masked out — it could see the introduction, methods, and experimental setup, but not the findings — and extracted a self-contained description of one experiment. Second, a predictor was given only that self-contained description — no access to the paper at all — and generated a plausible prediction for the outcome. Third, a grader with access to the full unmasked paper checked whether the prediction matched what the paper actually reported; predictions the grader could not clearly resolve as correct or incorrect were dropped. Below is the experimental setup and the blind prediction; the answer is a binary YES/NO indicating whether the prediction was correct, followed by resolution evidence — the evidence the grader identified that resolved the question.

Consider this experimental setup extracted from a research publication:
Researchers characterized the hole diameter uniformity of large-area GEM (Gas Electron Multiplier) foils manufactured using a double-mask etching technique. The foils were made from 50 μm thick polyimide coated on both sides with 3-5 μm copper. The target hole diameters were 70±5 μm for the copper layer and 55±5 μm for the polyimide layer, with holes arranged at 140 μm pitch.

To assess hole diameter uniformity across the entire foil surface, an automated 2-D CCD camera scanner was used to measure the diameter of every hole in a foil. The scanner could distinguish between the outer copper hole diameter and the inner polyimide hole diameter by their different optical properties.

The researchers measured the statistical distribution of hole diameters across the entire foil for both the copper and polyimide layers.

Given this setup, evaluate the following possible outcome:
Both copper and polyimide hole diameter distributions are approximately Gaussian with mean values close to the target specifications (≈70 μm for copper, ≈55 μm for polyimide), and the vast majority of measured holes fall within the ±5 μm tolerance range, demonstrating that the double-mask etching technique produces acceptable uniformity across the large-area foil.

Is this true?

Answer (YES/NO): NO